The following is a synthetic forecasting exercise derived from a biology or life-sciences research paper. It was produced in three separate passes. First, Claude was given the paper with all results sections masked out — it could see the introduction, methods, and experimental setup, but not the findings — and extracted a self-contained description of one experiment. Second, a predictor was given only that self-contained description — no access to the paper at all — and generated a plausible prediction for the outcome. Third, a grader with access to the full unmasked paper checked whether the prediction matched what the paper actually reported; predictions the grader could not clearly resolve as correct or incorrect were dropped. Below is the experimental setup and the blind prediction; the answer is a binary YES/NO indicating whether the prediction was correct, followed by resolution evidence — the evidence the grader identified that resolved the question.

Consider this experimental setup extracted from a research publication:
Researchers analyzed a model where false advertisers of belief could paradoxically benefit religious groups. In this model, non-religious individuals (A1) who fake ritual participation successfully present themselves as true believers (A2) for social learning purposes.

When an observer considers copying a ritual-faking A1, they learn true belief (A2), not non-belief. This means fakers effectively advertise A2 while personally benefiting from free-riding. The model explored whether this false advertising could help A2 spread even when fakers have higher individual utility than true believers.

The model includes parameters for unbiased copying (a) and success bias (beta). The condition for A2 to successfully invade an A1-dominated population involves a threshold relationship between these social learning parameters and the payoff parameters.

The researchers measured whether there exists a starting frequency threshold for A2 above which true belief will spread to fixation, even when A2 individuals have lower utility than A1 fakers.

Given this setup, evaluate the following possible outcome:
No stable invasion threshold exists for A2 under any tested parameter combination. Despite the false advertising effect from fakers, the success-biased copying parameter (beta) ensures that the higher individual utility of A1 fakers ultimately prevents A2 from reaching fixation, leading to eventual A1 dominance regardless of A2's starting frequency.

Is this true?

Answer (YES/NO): NO